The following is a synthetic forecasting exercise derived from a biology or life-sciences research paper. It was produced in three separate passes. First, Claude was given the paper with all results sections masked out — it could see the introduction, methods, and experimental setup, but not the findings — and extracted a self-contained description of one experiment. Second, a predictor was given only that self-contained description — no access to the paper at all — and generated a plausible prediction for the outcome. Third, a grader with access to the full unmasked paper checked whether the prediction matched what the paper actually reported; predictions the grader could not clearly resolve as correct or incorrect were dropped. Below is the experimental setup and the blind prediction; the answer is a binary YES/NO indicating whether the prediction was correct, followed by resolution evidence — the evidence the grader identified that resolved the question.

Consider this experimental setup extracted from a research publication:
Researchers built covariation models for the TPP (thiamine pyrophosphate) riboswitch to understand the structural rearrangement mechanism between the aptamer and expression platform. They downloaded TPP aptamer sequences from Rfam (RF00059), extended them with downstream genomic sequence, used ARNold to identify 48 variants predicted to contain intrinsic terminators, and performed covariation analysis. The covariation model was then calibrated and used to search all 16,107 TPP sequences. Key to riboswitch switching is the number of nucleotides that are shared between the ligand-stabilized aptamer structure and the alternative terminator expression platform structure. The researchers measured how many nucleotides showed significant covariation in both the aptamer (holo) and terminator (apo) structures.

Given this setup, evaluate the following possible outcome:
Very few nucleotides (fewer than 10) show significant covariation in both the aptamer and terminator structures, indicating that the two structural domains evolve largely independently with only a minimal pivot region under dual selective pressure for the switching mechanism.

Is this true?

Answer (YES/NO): YES